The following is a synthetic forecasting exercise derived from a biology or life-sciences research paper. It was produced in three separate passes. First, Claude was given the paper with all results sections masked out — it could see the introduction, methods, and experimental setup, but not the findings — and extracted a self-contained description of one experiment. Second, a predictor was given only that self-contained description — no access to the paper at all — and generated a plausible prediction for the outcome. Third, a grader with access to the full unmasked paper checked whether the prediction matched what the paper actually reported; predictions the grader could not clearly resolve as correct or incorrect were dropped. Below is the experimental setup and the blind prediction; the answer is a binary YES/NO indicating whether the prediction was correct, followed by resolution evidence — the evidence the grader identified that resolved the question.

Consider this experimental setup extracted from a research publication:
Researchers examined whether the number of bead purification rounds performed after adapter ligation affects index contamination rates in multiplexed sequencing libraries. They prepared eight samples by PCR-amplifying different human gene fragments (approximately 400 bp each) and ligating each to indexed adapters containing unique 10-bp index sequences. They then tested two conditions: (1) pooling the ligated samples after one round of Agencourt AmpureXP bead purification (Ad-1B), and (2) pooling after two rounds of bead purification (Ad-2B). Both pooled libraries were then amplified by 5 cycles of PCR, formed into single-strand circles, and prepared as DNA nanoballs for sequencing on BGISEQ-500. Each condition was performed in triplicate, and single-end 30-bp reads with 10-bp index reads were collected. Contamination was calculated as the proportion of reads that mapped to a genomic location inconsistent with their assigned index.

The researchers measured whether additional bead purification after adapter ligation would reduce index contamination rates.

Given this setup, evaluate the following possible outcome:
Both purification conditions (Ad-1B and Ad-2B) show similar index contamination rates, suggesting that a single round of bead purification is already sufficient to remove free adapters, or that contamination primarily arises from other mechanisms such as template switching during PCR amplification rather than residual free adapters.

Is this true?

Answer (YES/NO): NO